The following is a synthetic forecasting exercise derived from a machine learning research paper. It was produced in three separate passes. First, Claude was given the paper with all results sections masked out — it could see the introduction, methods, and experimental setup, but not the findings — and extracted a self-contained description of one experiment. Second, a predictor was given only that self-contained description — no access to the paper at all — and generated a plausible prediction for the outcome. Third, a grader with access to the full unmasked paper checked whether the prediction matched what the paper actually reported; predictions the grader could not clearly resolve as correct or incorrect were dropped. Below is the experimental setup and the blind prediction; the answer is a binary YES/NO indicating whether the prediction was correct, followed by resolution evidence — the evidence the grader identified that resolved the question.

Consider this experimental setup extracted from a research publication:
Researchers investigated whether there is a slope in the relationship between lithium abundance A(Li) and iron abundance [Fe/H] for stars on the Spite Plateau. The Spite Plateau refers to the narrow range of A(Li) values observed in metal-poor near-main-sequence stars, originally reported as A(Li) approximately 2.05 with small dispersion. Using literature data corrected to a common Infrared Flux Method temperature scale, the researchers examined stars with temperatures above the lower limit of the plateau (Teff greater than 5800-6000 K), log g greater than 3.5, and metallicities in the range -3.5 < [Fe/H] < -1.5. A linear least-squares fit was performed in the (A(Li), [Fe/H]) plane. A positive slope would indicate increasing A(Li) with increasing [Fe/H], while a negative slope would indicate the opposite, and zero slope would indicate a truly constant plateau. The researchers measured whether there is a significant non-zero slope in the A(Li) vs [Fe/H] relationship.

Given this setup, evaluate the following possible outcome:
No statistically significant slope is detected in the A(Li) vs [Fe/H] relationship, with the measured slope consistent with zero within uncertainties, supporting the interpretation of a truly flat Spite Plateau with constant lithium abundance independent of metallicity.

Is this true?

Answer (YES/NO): NO